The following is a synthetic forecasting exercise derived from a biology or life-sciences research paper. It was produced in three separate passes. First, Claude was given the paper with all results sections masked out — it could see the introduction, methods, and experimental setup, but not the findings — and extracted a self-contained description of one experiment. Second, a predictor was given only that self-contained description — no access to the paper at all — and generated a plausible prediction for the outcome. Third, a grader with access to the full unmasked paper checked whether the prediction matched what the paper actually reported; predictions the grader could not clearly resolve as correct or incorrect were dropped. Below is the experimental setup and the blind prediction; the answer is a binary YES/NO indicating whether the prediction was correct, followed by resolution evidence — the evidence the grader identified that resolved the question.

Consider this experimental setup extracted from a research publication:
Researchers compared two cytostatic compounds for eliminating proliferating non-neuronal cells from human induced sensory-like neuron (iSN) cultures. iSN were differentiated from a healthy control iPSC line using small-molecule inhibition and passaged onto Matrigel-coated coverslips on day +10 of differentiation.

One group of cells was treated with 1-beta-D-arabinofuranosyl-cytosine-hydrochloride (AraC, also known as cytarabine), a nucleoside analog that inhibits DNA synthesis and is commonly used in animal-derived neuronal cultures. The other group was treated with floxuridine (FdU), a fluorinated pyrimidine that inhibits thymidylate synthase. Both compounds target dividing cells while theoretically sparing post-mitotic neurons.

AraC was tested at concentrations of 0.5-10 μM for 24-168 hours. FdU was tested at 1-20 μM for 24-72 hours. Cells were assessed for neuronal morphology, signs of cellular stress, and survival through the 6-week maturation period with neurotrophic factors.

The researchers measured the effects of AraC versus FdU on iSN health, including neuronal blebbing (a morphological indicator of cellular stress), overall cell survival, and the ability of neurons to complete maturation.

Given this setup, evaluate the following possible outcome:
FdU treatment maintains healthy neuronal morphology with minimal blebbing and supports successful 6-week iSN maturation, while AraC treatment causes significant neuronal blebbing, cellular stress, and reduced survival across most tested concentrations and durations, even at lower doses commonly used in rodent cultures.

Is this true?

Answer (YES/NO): YES